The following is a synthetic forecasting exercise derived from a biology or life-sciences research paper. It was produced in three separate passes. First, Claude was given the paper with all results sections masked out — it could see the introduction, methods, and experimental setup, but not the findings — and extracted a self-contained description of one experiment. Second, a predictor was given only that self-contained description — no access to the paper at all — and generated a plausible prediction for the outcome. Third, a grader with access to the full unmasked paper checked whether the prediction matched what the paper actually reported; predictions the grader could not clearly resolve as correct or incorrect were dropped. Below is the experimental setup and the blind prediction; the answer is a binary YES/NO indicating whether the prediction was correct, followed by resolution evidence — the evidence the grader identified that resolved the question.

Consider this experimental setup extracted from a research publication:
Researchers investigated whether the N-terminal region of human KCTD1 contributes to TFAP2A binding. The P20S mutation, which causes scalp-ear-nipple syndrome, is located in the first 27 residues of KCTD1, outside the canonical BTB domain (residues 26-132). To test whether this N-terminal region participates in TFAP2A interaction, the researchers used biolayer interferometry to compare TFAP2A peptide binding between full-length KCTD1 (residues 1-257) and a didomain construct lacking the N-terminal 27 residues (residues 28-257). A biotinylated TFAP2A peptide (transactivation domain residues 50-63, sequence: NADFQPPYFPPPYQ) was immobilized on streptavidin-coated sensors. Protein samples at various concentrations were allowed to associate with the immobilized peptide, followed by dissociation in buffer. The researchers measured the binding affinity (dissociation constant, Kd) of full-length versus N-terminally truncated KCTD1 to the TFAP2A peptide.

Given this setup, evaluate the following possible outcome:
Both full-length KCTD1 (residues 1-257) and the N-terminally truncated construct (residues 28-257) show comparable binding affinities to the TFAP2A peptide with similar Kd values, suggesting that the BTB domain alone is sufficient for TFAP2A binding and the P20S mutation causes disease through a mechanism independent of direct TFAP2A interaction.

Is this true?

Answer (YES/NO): NO